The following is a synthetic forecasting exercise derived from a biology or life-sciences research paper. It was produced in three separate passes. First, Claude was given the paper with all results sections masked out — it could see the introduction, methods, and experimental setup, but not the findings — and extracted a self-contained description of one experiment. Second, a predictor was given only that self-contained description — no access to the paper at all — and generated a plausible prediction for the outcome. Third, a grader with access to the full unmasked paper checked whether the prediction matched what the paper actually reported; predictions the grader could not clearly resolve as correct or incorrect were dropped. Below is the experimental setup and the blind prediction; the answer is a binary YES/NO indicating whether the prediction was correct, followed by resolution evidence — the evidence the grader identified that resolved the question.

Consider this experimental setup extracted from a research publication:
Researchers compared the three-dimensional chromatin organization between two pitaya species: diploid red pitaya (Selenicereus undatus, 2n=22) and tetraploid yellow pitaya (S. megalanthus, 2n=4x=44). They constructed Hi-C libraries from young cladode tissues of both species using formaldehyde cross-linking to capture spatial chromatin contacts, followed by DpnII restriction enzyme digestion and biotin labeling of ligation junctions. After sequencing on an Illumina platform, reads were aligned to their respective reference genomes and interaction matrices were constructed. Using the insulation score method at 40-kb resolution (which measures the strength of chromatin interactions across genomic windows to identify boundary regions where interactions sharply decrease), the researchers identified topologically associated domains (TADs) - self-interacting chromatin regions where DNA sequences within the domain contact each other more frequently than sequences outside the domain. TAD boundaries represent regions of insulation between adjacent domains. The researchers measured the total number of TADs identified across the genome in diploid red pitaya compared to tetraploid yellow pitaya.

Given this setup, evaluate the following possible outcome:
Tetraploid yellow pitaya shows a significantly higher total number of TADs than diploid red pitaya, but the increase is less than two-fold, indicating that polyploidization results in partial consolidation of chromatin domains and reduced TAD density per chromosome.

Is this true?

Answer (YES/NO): NO